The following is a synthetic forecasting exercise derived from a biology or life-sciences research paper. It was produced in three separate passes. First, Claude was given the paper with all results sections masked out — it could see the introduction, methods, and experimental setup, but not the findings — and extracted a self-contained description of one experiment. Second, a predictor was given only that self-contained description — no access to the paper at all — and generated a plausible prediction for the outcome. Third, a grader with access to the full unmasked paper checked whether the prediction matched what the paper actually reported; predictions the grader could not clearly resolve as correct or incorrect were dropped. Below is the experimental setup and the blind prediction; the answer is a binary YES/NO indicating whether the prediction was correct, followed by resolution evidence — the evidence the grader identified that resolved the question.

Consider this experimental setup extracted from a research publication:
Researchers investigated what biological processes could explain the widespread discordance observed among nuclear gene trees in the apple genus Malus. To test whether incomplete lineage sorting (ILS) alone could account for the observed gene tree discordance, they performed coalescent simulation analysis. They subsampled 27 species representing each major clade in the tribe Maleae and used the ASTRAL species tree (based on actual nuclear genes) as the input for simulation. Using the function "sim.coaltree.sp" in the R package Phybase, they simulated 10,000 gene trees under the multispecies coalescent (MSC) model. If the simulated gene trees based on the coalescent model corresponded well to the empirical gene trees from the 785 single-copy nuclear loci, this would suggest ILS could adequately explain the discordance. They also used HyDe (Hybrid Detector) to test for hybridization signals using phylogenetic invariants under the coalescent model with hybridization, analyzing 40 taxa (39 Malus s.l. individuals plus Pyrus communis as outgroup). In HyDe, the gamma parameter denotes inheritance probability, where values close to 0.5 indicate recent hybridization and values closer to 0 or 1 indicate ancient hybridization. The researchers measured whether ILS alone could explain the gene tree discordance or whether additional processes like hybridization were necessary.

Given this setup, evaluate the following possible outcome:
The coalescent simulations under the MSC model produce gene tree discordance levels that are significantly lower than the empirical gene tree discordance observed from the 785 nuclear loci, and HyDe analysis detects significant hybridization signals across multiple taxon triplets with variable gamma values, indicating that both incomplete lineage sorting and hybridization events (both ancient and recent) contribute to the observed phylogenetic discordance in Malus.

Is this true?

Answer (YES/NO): YES